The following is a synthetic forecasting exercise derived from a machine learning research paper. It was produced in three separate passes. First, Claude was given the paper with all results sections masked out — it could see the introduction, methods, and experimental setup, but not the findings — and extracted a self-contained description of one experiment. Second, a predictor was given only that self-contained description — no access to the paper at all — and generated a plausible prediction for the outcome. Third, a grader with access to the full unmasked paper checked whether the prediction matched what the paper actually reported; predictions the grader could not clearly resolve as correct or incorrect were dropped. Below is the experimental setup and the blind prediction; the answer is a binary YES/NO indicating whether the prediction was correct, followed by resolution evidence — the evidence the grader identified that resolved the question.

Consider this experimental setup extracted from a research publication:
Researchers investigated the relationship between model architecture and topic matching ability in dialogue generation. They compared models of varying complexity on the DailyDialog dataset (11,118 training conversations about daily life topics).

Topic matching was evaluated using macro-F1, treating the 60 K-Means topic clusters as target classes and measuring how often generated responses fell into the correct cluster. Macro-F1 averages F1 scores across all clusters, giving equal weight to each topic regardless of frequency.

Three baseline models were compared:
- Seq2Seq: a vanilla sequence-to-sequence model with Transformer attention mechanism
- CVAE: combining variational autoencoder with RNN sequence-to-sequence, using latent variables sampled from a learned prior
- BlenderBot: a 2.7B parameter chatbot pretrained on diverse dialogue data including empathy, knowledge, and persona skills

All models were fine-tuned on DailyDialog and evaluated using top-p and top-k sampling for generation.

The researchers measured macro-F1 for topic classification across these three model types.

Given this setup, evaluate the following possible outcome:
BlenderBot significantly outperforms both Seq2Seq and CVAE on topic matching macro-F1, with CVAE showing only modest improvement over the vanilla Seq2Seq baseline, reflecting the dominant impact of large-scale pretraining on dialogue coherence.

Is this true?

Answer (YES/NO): NO